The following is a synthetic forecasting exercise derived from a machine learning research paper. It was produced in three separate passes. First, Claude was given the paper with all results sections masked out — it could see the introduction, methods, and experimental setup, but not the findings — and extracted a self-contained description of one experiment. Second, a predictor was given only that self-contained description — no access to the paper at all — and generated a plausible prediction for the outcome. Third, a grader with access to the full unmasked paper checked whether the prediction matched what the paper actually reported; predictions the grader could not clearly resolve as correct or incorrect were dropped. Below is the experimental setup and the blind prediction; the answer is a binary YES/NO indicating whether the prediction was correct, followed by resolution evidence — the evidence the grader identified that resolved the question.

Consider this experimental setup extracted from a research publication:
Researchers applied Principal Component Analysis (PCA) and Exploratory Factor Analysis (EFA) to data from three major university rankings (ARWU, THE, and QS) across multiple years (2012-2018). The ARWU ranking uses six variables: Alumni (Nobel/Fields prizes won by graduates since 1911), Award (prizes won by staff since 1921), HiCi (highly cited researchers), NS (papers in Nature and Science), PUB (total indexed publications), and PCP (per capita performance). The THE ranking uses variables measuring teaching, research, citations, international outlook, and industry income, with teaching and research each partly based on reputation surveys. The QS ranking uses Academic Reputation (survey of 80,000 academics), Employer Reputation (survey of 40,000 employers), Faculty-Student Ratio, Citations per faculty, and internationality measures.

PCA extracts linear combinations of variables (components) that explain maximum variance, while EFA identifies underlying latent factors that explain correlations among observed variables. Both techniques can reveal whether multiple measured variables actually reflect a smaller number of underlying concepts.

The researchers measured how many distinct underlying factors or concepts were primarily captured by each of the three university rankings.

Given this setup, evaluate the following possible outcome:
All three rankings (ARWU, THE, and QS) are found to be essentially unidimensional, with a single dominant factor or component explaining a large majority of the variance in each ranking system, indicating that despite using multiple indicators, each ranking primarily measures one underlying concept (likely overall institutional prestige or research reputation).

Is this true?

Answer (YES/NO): NO